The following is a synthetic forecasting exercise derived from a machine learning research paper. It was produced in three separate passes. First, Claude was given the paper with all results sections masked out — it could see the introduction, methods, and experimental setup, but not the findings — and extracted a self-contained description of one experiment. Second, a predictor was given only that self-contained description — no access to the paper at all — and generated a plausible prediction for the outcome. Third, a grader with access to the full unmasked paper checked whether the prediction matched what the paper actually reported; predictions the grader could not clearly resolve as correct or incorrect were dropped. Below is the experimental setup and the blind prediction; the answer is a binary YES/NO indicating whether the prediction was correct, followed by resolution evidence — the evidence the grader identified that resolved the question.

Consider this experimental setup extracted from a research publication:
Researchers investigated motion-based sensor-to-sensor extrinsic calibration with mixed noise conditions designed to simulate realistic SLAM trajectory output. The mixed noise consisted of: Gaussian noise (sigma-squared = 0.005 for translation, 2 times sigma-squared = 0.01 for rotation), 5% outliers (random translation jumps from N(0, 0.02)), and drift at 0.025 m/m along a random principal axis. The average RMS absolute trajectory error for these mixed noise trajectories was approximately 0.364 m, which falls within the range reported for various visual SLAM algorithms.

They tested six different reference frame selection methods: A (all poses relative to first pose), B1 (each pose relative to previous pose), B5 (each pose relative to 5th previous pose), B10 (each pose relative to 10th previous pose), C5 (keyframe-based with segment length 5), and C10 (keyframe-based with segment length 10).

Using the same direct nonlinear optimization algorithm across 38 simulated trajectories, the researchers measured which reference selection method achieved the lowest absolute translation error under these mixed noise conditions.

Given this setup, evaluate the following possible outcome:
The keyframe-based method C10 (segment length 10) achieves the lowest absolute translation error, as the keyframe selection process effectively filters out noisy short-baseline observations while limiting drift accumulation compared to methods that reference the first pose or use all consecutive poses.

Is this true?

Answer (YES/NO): NO